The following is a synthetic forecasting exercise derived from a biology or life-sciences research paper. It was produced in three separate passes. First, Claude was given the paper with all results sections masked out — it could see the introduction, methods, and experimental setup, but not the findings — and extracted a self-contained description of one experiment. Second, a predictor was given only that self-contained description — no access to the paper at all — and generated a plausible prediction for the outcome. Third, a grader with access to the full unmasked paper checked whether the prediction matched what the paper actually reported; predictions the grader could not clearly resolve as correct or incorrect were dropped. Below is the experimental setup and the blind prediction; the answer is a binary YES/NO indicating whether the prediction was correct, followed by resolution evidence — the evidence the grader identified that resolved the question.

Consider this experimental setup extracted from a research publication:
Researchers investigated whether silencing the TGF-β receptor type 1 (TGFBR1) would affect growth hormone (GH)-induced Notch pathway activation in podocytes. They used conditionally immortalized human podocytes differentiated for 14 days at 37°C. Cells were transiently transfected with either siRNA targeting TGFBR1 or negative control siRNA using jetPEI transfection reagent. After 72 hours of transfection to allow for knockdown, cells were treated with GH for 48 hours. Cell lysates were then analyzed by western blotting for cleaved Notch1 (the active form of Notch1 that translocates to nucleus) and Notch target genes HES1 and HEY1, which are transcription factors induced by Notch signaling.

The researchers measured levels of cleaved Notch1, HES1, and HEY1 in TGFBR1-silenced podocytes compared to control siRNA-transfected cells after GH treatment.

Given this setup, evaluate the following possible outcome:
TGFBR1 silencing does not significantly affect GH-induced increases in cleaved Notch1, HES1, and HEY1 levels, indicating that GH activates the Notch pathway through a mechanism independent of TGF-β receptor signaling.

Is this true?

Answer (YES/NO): NO